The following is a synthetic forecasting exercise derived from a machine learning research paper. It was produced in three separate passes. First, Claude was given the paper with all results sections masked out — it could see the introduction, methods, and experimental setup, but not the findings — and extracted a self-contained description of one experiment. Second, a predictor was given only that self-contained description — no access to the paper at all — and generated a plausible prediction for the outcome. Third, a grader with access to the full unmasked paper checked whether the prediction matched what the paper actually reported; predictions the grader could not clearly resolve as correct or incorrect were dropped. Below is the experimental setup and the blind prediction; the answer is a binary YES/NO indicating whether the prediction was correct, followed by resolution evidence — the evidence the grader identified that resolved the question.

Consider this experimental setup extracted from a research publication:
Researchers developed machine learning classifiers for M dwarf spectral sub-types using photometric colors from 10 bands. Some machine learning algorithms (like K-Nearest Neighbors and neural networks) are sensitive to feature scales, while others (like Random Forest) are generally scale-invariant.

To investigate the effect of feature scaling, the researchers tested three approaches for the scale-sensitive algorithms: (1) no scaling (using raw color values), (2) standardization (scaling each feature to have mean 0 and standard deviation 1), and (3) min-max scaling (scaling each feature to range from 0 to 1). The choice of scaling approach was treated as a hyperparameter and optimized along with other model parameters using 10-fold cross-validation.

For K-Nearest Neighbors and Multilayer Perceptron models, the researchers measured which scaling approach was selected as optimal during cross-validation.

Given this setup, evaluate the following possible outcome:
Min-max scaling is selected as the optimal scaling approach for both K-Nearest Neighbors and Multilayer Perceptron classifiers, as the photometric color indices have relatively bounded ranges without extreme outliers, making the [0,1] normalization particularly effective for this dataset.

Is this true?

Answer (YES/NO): NO